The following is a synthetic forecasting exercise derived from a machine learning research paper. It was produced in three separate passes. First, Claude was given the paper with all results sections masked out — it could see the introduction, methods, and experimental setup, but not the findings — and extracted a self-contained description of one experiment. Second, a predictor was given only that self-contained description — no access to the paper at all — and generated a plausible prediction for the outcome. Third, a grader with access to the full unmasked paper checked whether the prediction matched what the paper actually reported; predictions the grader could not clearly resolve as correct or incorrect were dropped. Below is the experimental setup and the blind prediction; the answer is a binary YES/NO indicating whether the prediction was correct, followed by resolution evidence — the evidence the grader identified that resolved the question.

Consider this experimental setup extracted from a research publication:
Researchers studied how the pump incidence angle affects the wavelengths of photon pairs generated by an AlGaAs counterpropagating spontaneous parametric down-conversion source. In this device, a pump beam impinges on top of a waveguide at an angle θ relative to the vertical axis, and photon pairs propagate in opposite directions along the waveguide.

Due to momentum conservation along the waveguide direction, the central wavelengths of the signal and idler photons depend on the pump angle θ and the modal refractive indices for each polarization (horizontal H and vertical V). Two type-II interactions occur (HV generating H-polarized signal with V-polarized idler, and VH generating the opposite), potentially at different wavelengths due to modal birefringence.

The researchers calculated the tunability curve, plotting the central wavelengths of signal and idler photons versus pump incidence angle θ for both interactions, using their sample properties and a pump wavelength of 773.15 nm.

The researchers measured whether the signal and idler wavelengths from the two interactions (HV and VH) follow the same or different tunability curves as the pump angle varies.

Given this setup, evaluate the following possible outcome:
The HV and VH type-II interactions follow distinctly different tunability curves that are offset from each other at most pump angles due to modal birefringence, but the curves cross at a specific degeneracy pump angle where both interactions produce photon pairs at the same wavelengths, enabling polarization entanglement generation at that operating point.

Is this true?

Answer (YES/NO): NO